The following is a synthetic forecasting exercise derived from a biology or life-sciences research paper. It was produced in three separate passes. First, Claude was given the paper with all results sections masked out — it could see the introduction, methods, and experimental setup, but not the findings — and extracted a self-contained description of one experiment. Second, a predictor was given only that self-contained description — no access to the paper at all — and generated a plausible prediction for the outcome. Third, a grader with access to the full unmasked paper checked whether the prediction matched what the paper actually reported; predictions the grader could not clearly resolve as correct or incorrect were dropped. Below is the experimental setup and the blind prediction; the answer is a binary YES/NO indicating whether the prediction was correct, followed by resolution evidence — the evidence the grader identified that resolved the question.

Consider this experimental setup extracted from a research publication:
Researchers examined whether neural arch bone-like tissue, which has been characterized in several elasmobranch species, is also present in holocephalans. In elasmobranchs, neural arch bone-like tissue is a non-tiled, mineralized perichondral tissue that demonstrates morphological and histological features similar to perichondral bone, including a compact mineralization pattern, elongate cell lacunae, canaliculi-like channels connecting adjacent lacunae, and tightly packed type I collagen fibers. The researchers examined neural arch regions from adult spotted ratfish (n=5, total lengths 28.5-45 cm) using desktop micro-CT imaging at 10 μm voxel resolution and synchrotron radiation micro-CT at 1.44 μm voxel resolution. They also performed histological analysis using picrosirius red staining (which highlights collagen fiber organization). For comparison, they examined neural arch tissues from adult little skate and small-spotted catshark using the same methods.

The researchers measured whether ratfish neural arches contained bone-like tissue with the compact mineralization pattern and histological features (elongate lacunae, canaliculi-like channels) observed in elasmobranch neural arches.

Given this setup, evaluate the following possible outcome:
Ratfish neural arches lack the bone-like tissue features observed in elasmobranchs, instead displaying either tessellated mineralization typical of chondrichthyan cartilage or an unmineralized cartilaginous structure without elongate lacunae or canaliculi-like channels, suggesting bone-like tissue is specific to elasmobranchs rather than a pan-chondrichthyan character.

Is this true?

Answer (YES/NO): NO